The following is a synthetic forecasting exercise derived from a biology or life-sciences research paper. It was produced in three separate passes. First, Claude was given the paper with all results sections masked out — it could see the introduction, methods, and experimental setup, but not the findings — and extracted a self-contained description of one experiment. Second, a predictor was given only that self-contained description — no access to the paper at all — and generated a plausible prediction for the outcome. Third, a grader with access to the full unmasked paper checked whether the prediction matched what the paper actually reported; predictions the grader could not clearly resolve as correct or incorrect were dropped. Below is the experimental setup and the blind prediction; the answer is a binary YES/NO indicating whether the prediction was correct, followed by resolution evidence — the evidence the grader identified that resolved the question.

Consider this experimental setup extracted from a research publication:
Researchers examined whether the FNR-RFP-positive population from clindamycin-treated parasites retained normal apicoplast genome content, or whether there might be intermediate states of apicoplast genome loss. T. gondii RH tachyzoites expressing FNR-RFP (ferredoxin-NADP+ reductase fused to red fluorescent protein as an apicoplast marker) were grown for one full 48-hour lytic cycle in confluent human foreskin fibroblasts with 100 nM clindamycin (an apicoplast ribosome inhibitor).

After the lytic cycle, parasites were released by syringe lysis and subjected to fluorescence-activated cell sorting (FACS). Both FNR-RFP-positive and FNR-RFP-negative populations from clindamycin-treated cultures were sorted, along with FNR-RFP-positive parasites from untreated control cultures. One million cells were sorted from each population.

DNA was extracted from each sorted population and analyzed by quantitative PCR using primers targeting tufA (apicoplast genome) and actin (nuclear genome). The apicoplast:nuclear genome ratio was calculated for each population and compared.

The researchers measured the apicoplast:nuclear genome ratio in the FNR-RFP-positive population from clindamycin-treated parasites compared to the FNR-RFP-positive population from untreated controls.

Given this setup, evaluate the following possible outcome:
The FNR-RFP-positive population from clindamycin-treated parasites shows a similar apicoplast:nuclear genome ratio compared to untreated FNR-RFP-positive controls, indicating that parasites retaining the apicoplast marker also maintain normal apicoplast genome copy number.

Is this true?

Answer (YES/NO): NO